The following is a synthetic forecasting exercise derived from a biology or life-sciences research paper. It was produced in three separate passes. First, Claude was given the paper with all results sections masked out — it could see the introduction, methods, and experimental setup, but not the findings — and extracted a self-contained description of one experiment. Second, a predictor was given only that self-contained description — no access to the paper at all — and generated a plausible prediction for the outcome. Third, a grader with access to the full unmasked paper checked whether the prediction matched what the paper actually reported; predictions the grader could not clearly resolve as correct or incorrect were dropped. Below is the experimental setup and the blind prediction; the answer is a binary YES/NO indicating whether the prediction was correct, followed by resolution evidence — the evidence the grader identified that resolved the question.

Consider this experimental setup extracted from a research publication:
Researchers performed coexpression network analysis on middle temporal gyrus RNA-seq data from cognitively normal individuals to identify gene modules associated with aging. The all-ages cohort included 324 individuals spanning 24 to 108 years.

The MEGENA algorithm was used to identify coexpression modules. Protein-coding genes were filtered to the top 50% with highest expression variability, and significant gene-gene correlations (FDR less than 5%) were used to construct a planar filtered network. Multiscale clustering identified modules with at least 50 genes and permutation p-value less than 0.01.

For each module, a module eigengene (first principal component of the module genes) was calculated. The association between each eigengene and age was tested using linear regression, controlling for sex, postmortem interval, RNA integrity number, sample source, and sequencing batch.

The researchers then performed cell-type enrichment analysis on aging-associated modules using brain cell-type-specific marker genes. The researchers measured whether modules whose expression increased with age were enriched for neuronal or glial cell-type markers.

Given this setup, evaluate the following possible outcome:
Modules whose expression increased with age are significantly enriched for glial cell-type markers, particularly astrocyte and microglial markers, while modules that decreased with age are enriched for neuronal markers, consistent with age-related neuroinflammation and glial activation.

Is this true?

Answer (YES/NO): NO